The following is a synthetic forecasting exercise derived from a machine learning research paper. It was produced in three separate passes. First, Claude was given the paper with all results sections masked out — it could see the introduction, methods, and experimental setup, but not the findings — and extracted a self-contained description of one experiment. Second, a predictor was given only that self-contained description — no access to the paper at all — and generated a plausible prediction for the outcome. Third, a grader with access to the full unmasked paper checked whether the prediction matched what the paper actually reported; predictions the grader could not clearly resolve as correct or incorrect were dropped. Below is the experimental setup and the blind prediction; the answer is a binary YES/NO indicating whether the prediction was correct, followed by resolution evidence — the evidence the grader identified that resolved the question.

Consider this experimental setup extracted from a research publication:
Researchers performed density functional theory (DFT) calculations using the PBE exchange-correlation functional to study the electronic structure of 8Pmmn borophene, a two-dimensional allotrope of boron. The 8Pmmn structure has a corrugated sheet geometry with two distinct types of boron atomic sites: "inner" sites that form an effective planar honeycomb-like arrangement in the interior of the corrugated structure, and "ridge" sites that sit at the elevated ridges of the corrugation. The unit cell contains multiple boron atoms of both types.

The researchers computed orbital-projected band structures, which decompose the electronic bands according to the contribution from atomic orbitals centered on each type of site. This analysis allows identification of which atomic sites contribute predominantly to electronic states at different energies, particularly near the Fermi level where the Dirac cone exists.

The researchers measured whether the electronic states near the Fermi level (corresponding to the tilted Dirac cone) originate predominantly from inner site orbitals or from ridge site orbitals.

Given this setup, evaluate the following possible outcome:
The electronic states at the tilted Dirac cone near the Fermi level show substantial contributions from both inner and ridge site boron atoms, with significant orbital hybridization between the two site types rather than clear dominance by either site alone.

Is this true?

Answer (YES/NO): NO